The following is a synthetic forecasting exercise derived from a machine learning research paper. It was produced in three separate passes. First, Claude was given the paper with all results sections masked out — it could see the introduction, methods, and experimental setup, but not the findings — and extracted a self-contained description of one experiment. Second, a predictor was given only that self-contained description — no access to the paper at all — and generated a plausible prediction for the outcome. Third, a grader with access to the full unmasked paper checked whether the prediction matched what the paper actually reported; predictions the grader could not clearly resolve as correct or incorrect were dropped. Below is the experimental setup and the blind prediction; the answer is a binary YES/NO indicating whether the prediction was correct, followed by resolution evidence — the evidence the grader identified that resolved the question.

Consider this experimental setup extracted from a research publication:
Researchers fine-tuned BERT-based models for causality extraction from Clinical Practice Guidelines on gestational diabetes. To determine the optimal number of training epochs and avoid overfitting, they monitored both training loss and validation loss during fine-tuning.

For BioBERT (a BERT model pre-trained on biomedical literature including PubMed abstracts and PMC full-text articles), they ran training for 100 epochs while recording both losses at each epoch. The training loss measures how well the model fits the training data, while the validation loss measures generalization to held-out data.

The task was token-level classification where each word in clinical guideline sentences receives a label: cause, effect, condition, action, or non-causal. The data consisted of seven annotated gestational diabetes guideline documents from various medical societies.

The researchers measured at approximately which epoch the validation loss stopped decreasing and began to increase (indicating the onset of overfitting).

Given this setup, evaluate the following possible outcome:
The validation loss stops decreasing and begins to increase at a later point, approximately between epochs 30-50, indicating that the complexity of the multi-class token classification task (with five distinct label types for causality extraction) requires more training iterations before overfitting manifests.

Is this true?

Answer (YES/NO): NO